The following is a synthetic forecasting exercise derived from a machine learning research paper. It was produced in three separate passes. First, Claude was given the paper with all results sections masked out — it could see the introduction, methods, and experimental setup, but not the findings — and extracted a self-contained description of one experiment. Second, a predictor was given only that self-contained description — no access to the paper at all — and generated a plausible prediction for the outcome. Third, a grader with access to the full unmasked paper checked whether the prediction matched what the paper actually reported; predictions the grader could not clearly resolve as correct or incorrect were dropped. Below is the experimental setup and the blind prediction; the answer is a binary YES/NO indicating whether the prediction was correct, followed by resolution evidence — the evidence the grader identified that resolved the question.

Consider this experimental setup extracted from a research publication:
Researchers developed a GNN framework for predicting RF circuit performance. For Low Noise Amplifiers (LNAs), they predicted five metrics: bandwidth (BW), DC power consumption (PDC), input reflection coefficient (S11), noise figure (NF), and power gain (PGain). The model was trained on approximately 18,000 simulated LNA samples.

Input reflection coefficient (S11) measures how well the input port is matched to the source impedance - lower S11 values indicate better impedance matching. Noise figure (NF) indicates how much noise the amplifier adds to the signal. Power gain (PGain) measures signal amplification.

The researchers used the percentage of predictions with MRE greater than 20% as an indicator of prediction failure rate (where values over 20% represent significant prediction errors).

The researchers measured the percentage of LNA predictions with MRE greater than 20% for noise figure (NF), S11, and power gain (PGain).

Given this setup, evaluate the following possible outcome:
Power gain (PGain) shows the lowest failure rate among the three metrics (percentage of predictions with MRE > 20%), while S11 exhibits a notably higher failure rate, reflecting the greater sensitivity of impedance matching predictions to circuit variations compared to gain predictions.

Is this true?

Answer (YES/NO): NO